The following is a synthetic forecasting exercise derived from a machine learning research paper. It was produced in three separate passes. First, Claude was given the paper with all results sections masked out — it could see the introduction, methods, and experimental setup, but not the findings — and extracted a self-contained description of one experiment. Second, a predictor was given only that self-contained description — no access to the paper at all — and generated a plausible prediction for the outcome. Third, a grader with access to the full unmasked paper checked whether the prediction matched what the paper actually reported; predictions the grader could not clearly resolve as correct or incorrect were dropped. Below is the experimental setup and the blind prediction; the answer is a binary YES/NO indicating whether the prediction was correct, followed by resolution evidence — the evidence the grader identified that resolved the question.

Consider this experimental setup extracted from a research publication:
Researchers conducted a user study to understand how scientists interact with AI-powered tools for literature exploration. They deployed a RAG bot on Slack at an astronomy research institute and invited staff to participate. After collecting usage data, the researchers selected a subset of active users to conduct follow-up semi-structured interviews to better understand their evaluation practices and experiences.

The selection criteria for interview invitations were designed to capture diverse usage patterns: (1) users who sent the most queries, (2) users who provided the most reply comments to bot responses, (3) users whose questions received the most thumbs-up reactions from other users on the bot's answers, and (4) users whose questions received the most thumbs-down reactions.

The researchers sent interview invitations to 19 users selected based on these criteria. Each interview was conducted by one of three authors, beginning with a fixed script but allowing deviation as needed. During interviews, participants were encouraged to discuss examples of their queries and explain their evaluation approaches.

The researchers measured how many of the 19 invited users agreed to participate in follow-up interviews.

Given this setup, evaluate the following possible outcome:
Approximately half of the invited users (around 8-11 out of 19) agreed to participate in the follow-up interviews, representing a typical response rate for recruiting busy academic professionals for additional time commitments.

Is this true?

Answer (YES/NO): YES